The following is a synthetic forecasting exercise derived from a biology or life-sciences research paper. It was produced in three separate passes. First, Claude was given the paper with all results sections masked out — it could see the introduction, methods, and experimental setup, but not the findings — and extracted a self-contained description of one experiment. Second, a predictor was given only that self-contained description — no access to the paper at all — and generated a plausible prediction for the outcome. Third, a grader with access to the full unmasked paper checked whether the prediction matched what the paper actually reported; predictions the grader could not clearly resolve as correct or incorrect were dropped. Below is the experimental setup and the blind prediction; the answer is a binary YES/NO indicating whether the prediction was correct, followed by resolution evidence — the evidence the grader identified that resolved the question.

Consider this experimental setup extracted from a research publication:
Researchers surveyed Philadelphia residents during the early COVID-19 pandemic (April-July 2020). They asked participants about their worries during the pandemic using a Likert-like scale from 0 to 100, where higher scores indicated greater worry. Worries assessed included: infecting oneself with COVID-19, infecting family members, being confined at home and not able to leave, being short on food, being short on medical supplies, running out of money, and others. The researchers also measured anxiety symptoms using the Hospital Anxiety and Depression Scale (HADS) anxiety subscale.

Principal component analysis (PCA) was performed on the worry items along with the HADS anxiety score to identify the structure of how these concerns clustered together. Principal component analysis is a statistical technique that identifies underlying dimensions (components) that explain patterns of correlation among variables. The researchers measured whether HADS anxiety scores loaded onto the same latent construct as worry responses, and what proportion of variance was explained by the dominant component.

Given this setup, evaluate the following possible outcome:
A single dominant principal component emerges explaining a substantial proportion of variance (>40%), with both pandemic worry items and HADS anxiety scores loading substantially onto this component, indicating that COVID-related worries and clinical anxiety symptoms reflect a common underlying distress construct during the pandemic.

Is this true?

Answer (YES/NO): NO